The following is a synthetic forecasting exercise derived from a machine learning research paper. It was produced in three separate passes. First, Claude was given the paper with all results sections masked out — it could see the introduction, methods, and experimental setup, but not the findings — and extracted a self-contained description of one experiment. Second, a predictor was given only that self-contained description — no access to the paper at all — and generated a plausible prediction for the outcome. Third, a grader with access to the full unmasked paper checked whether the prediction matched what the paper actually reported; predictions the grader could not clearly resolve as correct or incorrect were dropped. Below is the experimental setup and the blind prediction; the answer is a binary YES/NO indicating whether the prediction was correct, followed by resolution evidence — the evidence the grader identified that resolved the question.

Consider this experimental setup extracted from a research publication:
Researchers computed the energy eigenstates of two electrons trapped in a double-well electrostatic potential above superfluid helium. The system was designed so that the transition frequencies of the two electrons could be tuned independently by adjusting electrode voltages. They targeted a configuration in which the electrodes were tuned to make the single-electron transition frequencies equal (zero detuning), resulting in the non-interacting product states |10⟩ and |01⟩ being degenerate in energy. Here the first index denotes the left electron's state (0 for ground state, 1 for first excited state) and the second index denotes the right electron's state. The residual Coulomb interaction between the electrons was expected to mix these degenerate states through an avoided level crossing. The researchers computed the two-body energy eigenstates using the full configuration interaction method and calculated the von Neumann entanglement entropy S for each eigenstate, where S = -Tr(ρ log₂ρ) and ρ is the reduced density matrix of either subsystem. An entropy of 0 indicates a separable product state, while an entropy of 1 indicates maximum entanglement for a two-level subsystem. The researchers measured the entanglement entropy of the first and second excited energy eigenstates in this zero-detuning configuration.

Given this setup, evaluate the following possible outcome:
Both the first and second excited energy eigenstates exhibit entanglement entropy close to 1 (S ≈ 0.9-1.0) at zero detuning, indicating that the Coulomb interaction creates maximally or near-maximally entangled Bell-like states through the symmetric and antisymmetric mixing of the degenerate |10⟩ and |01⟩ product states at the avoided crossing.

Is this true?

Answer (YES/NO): YES